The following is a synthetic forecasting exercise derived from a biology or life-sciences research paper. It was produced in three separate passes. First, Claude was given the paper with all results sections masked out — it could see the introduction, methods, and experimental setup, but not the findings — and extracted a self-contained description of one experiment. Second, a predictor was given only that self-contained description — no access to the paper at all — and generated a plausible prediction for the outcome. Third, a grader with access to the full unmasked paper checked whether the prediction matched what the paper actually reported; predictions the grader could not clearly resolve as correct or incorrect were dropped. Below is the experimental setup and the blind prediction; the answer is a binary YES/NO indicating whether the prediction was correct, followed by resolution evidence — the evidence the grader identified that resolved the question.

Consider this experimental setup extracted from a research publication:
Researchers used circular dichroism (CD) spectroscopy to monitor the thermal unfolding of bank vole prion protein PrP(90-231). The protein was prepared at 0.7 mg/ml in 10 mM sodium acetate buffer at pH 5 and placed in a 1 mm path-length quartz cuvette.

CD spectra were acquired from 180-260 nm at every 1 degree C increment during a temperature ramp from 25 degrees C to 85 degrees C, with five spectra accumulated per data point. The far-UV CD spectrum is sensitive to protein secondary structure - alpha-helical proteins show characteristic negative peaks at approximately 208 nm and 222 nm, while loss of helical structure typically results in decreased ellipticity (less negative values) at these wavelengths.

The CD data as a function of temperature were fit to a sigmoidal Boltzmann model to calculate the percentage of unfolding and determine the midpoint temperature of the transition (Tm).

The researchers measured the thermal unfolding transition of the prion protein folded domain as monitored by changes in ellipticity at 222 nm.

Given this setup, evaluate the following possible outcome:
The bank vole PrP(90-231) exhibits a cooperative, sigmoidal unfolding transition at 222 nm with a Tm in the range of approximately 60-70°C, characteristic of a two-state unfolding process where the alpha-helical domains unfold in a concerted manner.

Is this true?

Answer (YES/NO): YES